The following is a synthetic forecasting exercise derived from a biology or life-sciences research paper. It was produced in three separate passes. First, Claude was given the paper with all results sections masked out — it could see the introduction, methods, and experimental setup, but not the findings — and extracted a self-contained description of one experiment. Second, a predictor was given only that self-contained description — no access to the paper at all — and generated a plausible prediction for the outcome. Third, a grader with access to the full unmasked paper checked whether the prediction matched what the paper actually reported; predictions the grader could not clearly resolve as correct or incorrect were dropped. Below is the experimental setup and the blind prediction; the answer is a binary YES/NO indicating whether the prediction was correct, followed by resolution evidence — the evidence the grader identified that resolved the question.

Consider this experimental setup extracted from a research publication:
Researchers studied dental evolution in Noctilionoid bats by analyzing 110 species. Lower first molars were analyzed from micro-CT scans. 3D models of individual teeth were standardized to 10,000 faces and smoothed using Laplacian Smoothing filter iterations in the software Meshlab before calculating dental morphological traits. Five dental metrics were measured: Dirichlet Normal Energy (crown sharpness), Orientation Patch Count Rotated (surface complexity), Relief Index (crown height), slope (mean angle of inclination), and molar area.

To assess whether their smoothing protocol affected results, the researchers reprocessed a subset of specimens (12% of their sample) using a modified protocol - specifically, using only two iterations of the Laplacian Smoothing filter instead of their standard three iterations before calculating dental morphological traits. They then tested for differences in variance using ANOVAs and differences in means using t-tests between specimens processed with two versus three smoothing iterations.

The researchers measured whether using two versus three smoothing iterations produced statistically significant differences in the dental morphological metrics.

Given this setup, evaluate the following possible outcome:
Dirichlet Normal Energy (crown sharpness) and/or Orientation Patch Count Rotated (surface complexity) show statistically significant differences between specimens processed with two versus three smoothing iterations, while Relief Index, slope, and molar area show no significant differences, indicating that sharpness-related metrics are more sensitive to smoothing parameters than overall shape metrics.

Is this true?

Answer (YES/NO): NO